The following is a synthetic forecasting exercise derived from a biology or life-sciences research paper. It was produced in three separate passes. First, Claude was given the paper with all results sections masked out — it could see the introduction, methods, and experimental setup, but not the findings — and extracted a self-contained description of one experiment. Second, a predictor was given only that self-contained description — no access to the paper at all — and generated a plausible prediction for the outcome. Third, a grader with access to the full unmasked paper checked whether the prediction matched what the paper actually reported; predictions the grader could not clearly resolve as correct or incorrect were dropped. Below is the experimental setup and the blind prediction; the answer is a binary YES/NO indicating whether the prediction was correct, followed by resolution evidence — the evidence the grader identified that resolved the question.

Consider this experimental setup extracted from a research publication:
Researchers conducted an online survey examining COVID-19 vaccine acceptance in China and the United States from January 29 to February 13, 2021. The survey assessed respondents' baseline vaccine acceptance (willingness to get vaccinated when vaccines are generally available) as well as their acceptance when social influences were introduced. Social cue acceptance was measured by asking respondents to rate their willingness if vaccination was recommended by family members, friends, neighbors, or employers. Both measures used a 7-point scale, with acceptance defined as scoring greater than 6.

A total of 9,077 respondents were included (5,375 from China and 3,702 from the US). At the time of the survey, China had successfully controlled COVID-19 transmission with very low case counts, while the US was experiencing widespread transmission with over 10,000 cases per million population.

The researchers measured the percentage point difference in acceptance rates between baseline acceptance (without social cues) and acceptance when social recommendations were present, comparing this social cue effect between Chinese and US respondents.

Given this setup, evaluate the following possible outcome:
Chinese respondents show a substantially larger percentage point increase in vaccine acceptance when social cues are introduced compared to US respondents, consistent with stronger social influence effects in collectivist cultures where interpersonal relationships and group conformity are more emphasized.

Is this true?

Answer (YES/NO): NO